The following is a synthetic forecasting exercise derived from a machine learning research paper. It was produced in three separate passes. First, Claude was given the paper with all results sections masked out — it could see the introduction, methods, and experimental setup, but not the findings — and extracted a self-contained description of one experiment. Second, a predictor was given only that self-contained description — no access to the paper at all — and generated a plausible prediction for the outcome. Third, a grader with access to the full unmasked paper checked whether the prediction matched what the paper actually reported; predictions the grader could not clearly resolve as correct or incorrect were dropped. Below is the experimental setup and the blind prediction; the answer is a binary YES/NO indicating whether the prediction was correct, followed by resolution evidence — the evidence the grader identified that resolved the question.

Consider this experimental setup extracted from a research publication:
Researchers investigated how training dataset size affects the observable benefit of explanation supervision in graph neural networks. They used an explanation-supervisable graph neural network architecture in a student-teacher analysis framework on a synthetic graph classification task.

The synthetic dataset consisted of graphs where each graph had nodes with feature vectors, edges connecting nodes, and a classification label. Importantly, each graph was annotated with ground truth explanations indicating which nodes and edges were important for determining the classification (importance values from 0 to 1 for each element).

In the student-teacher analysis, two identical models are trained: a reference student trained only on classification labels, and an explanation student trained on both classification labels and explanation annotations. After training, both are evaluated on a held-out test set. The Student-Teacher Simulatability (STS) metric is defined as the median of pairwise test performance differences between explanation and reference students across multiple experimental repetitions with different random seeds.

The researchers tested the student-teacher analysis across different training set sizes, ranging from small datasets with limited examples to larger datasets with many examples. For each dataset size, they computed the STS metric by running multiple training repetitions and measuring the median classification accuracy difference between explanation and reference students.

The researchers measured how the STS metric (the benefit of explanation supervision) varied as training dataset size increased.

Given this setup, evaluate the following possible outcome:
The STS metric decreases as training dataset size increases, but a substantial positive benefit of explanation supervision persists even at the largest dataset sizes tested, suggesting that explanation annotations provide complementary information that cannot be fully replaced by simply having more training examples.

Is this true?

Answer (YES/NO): NO